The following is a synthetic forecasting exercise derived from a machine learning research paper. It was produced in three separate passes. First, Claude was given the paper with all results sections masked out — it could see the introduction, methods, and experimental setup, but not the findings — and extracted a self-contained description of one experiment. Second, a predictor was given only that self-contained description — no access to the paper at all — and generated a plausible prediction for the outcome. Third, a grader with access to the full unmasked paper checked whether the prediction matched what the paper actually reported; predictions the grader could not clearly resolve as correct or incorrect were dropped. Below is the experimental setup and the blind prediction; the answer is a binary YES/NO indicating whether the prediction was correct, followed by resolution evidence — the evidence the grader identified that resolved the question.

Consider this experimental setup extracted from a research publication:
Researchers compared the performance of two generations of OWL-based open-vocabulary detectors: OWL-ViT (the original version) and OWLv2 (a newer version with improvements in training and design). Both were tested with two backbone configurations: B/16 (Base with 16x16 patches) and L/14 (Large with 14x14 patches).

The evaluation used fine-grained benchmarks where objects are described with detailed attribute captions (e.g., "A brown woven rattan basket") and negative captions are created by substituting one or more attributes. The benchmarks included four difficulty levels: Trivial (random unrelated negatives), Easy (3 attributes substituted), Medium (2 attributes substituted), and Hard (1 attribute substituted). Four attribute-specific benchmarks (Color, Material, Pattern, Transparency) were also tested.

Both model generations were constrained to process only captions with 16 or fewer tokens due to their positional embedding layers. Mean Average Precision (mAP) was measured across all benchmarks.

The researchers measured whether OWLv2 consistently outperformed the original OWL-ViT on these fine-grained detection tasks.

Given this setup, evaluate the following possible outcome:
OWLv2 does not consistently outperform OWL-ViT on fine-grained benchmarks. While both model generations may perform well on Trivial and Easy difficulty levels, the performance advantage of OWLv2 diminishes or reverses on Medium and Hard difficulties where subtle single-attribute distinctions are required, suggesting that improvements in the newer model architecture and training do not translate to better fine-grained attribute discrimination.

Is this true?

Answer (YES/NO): NO